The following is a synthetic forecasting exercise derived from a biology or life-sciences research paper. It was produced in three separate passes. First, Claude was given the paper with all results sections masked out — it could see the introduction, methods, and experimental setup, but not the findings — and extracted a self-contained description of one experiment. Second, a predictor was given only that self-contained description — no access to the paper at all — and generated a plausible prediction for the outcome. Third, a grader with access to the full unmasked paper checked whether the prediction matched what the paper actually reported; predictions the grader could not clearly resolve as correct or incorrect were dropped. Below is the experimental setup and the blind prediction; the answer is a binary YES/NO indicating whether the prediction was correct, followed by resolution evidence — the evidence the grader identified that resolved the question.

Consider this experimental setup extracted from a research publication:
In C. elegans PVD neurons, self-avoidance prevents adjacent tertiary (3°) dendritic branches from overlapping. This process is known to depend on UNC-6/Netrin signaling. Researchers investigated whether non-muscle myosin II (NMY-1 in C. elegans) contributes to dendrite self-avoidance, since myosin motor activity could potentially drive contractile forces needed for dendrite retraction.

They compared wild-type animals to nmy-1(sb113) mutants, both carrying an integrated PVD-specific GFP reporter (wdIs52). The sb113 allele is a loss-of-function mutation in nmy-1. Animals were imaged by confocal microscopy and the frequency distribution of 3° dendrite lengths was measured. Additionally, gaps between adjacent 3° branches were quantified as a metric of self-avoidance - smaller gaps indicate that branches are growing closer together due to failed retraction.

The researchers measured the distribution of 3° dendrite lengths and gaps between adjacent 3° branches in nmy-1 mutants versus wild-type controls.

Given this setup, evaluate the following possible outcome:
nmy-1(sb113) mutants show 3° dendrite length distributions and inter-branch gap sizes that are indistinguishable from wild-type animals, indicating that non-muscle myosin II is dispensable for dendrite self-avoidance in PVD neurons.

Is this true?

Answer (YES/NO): NO